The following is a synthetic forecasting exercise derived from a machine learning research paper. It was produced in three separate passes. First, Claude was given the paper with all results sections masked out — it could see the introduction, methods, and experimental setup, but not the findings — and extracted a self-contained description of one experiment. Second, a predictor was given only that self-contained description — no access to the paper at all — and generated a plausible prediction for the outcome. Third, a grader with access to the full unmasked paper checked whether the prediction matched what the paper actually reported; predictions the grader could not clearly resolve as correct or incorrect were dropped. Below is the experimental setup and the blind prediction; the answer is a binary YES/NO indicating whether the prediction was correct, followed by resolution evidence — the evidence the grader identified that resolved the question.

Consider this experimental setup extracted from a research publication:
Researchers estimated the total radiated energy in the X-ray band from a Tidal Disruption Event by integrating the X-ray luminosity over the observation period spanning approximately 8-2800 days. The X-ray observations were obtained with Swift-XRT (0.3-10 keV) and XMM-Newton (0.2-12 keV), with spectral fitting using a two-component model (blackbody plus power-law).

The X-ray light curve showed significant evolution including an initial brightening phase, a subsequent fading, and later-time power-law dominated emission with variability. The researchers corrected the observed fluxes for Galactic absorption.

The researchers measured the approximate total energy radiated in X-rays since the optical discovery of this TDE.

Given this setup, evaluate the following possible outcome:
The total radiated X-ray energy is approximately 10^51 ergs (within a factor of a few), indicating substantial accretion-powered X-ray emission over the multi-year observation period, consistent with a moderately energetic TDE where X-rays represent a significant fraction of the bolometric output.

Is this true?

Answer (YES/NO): YES